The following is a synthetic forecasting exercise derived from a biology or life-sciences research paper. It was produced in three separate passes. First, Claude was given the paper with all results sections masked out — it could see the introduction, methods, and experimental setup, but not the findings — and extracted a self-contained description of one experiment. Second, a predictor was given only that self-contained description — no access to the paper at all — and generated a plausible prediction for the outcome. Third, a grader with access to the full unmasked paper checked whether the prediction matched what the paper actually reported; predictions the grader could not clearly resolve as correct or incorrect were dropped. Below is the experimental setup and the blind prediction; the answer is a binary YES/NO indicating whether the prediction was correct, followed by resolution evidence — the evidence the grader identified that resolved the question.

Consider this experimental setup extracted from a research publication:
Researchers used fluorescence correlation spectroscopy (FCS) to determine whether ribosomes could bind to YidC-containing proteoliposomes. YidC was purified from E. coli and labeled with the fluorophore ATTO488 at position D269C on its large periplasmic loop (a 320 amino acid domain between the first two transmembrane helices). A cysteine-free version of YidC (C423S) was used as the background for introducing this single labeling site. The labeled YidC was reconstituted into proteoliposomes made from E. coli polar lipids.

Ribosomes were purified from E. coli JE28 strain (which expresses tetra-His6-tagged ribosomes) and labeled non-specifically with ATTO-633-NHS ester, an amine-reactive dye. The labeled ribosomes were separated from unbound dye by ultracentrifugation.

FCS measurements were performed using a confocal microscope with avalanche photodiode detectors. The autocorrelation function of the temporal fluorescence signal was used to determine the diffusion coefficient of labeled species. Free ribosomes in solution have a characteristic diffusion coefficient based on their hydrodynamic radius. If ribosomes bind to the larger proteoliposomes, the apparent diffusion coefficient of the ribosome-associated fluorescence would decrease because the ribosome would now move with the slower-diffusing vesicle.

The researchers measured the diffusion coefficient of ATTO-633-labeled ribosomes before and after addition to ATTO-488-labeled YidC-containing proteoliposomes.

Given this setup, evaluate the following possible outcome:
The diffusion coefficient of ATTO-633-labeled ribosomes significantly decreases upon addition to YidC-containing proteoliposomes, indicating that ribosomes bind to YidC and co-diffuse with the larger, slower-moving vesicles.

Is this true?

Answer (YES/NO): YES